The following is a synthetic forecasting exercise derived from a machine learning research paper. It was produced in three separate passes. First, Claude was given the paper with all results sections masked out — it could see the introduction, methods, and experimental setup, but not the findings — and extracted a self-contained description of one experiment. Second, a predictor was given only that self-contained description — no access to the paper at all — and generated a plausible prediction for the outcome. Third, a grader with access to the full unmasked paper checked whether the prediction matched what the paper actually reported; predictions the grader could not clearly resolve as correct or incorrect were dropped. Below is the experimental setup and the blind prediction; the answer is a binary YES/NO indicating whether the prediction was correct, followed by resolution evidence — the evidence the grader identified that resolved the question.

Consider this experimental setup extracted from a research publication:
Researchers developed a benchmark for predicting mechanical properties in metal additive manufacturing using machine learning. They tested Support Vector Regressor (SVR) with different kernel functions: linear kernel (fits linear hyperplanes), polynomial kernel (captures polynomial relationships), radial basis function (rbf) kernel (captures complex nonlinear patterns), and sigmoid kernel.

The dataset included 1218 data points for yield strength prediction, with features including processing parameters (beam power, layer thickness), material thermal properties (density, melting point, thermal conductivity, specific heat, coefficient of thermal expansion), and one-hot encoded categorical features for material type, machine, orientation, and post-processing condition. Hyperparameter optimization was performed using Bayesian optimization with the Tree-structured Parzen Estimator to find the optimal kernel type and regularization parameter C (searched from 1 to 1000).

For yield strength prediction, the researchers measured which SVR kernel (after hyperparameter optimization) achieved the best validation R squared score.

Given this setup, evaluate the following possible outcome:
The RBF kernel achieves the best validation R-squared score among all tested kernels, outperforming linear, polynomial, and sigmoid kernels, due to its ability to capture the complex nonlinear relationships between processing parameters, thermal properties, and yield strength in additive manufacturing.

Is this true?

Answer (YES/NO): NO